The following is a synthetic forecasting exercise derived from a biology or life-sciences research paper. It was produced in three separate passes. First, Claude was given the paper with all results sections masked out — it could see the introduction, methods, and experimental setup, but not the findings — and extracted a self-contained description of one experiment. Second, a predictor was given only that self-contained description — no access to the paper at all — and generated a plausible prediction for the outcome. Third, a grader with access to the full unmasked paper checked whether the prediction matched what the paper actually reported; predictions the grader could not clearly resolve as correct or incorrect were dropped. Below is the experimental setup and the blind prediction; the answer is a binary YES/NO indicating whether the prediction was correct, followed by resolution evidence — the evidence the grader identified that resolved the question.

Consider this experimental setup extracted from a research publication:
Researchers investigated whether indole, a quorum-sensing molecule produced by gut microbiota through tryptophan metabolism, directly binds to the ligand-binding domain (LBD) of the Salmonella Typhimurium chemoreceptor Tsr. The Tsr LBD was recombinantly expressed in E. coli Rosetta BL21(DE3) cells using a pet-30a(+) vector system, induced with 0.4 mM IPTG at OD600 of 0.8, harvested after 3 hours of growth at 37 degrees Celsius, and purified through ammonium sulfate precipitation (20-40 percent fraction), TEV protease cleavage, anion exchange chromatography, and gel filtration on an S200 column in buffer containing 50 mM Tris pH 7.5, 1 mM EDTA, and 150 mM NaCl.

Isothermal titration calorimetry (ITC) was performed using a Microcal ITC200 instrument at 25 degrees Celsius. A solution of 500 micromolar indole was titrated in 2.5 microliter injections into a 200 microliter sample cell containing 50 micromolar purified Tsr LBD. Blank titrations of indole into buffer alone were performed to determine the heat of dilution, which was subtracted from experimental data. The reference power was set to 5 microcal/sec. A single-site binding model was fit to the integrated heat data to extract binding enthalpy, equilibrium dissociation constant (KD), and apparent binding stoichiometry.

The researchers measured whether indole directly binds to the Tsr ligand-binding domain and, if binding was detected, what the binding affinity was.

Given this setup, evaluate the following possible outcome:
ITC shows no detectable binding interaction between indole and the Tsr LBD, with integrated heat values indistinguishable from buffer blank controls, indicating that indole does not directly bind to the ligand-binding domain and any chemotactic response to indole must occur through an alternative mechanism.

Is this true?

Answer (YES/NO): YES